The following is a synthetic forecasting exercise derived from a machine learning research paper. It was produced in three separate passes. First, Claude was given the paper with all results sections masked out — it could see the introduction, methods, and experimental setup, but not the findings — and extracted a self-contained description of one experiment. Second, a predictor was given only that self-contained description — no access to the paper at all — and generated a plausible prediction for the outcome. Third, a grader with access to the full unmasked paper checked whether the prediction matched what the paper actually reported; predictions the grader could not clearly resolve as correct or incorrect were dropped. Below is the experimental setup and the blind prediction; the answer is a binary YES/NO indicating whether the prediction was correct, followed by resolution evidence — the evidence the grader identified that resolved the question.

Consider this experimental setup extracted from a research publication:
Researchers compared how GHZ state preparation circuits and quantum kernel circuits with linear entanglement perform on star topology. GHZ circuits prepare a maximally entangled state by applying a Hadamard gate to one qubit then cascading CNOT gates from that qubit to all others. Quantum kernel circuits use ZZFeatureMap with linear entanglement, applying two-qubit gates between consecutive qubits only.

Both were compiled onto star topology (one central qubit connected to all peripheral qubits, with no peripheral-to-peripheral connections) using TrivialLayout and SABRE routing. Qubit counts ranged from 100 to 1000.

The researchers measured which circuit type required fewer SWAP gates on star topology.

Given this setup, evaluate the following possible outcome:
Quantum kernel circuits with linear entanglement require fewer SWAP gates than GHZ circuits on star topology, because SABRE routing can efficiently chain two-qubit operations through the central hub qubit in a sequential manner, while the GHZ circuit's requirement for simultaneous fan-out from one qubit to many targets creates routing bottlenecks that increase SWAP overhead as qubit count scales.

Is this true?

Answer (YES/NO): NO